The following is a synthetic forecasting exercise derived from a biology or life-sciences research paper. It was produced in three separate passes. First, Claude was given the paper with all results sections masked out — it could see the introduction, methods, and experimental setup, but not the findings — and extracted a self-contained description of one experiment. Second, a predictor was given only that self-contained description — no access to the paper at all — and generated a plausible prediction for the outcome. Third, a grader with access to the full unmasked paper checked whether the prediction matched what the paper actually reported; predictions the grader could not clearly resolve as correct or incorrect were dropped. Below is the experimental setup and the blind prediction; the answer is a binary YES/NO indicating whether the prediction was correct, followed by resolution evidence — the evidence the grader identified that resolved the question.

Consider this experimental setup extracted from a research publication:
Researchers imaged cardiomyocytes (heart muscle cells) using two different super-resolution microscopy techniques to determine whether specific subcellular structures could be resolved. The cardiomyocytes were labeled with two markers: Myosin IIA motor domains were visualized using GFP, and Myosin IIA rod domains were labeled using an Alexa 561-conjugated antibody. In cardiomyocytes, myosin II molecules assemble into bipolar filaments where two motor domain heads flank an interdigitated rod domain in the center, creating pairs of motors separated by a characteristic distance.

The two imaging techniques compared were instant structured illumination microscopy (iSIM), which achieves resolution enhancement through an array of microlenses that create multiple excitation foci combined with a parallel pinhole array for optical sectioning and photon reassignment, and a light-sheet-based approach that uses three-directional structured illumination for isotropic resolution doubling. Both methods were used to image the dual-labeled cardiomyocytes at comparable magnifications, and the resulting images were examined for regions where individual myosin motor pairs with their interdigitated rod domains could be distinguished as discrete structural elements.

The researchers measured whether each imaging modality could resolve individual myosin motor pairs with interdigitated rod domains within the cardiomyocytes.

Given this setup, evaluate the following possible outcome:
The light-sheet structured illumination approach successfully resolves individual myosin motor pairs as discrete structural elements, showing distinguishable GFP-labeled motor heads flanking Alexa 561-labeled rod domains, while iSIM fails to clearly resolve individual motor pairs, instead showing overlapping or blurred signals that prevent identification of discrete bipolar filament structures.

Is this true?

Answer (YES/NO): NO